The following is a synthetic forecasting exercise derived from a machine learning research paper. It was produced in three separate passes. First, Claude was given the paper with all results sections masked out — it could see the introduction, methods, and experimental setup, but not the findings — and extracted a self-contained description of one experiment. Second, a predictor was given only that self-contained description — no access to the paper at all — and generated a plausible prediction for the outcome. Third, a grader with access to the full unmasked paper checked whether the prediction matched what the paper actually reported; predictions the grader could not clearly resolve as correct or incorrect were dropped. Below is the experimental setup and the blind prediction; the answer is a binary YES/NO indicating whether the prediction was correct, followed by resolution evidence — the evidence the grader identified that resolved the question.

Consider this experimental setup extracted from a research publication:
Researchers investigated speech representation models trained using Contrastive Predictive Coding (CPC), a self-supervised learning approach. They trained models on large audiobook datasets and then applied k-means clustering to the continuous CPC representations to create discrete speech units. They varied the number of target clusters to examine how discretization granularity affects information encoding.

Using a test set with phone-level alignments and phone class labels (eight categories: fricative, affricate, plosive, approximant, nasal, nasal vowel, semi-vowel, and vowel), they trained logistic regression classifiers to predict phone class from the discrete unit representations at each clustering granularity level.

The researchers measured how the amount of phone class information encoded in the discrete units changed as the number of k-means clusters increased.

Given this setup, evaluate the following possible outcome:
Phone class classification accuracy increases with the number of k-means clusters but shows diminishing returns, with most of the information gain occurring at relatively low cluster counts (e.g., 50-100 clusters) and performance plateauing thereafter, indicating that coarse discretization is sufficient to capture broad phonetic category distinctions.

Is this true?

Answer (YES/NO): NO